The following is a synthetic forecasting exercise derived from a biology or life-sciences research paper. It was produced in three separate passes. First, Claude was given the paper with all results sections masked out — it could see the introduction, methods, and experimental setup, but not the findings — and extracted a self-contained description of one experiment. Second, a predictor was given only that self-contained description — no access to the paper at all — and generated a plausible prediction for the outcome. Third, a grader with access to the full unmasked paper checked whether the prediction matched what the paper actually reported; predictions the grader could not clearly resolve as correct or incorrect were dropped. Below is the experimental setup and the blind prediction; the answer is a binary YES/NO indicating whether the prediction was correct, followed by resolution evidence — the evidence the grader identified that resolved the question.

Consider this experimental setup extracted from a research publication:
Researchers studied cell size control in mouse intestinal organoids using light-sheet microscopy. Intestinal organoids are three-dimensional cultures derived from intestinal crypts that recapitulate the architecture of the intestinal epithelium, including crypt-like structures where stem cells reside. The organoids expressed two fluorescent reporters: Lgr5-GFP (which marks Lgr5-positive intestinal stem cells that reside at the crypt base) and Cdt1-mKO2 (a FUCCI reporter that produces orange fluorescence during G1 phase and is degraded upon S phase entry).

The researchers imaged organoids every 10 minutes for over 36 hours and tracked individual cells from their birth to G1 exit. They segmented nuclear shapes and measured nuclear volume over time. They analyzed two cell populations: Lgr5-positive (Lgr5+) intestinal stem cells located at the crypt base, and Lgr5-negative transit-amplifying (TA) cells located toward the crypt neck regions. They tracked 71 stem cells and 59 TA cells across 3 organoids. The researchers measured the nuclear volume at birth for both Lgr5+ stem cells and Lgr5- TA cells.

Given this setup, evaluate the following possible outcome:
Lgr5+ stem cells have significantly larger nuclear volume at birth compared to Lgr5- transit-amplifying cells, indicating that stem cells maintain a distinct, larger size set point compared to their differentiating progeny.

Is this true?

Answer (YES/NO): NO